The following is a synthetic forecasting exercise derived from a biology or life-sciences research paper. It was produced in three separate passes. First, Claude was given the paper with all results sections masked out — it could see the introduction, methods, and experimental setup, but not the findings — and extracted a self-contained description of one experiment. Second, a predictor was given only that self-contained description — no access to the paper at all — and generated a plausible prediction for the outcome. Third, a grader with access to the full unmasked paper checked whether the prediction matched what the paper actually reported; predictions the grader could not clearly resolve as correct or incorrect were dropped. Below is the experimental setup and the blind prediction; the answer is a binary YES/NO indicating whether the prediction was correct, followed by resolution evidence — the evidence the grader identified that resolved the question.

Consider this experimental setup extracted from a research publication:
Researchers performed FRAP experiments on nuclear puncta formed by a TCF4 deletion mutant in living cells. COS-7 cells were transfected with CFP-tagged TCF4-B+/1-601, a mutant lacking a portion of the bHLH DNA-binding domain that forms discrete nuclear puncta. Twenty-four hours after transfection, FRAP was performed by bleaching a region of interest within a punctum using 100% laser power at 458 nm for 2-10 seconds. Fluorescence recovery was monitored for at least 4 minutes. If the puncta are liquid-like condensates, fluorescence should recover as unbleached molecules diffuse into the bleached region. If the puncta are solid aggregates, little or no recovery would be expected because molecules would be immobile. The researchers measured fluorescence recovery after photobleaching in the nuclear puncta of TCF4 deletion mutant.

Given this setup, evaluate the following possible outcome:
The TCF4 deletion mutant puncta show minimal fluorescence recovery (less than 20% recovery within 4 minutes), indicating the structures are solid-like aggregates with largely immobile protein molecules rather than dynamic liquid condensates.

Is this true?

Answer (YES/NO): NO